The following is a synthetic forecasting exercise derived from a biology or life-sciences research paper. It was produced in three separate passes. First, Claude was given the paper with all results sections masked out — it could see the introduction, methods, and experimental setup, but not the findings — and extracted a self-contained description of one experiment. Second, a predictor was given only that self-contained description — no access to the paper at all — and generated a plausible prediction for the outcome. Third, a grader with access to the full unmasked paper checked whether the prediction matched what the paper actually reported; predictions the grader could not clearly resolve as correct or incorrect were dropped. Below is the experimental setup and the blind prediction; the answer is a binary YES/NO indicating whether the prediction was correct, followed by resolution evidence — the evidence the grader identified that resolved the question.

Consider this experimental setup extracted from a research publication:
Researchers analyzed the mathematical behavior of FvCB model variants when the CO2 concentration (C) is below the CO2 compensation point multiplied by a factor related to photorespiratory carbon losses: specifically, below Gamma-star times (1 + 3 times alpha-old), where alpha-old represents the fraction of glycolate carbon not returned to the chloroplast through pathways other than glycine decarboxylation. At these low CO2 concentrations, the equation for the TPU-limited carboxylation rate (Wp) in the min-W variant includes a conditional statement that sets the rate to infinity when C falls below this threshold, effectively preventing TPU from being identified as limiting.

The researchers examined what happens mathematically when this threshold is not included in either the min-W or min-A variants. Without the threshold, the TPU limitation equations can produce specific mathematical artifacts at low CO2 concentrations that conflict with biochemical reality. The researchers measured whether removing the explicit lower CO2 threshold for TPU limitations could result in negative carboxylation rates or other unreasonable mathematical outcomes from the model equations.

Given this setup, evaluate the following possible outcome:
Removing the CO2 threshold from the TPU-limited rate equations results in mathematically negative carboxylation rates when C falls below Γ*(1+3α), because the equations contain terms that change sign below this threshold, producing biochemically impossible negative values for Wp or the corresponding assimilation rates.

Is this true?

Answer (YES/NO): YES